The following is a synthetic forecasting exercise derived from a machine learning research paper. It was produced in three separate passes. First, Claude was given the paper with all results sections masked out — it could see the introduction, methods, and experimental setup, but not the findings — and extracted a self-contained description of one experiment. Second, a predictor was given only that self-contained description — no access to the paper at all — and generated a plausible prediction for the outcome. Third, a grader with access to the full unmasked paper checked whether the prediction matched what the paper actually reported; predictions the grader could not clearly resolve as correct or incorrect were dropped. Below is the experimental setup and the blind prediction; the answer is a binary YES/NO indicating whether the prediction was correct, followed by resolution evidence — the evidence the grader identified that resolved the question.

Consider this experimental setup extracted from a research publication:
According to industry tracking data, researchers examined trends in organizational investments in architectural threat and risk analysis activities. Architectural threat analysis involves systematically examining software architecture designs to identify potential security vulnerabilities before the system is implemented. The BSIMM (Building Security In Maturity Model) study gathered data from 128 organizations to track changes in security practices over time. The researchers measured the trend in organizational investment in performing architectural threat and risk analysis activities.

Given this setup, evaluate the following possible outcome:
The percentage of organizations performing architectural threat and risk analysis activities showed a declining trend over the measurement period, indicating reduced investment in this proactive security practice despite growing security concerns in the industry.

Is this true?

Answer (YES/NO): NO